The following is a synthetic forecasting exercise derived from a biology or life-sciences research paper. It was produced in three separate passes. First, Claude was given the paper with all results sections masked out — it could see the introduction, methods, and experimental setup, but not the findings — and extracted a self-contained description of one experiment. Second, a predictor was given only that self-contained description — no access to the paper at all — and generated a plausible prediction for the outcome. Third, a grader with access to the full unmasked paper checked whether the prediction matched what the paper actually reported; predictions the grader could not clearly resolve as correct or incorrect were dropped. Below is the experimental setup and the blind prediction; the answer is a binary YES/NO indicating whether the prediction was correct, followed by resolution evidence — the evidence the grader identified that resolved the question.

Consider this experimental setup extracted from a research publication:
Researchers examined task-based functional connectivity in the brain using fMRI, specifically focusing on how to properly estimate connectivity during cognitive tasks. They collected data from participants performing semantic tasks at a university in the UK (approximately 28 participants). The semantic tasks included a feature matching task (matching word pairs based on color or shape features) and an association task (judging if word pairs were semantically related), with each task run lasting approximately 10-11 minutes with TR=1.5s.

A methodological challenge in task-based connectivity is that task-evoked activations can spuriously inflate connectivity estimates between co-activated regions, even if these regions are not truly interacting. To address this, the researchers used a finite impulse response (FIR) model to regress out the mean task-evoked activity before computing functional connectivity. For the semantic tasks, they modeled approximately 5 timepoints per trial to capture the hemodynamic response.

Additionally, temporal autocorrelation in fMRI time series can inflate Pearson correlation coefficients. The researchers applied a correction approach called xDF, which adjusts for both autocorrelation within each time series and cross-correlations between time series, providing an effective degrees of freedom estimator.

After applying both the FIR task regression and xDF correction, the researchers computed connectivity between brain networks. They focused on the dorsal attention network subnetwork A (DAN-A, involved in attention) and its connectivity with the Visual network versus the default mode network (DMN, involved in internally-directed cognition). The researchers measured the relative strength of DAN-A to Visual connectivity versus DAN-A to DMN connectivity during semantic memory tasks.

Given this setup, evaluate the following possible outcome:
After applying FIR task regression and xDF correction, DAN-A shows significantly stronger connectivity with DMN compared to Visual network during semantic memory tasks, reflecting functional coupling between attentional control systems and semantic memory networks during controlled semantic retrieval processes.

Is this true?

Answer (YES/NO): NO